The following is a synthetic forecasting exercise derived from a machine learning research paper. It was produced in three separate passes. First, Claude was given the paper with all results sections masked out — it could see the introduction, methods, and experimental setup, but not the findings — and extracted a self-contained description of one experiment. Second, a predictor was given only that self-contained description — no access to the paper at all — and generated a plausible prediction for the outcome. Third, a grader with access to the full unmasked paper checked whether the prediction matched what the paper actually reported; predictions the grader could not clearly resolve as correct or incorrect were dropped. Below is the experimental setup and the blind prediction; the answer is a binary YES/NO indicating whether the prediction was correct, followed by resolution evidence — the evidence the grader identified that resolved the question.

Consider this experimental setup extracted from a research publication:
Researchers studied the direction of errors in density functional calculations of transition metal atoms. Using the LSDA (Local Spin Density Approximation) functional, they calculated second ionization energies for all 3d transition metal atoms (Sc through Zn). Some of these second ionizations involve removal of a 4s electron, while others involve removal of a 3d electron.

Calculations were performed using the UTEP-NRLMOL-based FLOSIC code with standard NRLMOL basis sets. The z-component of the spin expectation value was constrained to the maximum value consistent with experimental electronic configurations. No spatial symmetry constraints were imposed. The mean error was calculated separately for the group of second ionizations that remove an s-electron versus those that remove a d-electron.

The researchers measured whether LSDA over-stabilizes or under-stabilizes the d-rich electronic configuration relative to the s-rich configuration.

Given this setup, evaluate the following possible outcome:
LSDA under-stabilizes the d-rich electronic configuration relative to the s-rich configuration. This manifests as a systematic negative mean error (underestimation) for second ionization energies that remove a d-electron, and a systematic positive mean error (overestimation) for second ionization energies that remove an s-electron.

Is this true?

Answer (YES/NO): NO